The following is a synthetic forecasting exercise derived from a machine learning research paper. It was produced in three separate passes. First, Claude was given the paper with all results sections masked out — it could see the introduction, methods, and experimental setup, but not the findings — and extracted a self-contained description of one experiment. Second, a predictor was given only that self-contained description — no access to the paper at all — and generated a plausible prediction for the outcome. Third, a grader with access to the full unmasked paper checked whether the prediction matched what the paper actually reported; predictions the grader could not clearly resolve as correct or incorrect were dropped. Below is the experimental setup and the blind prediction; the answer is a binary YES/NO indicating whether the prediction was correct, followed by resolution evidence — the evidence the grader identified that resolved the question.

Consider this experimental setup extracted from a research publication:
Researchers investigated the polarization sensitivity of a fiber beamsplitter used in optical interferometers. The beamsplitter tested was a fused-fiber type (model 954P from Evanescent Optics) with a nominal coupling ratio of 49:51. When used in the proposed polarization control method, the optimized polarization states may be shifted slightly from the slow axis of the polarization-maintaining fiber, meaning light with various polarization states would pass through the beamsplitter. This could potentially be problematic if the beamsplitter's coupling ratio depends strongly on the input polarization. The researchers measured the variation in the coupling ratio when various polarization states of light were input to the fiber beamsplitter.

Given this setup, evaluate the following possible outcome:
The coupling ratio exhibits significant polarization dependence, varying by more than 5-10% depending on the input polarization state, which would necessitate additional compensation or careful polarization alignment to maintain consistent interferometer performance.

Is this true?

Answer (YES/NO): NO